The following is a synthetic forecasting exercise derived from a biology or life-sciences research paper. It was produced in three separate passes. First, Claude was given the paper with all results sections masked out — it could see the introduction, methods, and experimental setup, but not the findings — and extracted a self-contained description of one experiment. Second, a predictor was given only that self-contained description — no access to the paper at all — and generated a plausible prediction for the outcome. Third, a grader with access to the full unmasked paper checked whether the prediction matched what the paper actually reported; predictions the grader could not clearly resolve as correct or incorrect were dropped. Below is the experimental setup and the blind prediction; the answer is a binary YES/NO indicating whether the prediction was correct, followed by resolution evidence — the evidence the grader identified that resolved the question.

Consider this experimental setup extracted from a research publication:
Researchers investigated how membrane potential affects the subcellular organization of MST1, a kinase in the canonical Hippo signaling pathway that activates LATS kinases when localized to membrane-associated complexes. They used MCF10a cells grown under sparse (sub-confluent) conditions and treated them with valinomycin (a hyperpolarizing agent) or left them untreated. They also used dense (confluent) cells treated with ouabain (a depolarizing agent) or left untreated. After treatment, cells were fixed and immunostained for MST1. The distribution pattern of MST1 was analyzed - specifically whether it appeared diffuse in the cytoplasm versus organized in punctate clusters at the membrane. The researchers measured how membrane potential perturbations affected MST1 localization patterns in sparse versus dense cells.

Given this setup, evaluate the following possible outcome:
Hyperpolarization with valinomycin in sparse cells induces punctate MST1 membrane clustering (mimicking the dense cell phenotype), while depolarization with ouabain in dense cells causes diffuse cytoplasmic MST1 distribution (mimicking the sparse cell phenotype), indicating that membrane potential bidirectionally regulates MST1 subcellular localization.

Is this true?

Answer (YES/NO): YES